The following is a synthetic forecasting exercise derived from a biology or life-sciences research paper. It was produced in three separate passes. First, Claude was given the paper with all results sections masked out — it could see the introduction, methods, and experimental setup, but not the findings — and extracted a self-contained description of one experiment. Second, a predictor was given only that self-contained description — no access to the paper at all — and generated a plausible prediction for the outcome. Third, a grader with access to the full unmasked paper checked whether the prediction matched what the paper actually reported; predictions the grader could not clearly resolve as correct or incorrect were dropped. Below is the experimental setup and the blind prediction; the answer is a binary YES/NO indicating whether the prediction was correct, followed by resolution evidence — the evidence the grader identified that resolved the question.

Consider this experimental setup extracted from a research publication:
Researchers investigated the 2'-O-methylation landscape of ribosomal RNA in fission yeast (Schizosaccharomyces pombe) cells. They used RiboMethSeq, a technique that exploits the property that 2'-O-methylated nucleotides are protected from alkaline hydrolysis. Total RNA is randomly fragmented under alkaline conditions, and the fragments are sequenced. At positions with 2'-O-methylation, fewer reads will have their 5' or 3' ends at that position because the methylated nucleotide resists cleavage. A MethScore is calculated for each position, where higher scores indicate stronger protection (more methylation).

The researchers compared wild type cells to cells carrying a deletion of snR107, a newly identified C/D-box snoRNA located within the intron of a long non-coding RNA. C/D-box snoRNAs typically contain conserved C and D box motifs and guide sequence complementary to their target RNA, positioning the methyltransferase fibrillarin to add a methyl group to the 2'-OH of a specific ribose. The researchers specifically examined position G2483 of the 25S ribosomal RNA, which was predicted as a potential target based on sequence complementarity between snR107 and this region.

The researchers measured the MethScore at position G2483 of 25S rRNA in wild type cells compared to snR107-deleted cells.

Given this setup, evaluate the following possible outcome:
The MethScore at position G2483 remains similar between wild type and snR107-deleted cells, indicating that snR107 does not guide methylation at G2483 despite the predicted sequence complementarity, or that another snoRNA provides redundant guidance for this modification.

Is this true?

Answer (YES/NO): NO